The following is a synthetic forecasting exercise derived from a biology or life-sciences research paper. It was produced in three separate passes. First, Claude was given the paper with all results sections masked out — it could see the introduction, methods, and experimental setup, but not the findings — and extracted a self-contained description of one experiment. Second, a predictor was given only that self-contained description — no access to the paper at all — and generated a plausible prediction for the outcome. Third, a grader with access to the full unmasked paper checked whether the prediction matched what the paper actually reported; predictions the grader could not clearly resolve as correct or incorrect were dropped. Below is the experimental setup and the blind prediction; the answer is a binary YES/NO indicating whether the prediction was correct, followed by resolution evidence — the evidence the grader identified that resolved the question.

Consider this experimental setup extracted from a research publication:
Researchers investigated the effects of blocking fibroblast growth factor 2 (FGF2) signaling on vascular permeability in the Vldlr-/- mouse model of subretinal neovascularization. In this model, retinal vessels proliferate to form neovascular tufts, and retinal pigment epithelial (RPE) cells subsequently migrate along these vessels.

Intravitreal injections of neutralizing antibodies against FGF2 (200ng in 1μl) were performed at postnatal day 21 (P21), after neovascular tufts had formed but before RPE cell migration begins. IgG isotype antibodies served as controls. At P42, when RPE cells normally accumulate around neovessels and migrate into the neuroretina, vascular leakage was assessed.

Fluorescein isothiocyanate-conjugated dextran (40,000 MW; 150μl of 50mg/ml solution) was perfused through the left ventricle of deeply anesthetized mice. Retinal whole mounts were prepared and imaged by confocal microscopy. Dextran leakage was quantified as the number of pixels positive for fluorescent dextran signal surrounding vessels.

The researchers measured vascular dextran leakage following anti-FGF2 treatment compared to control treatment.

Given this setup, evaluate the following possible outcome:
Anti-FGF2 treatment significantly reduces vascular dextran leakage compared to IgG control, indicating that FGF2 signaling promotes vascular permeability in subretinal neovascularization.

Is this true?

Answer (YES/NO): NO